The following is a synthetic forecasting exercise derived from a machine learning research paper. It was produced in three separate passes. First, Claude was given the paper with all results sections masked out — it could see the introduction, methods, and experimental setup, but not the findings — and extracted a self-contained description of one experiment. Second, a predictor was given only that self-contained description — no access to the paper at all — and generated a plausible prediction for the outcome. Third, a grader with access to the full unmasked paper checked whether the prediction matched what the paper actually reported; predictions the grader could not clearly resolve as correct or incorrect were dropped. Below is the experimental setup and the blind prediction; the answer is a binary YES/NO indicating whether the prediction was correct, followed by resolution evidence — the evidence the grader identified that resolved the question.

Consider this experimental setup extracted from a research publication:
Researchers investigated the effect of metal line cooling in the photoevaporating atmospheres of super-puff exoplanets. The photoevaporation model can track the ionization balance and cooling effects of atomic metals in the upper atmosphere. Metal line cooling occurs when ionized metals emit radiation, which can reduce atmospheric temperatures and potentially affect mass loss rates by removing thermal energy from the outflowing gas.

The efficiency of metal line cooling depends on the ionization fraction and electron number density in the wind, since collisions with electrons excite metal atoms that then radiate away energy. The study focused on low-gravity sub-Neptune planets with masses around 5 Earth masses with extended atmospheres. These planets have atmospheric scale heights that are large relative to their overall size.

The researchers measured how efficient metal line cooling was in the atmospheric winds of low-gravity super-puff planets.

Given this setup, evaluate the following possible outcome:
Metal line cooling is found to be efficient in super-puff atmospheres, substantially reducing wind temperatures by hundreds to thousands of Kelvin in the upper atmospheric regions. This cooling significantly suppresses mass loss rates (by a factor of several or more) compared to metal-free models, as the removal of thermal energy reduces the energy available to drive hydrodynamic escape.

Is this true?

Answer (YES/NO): NO